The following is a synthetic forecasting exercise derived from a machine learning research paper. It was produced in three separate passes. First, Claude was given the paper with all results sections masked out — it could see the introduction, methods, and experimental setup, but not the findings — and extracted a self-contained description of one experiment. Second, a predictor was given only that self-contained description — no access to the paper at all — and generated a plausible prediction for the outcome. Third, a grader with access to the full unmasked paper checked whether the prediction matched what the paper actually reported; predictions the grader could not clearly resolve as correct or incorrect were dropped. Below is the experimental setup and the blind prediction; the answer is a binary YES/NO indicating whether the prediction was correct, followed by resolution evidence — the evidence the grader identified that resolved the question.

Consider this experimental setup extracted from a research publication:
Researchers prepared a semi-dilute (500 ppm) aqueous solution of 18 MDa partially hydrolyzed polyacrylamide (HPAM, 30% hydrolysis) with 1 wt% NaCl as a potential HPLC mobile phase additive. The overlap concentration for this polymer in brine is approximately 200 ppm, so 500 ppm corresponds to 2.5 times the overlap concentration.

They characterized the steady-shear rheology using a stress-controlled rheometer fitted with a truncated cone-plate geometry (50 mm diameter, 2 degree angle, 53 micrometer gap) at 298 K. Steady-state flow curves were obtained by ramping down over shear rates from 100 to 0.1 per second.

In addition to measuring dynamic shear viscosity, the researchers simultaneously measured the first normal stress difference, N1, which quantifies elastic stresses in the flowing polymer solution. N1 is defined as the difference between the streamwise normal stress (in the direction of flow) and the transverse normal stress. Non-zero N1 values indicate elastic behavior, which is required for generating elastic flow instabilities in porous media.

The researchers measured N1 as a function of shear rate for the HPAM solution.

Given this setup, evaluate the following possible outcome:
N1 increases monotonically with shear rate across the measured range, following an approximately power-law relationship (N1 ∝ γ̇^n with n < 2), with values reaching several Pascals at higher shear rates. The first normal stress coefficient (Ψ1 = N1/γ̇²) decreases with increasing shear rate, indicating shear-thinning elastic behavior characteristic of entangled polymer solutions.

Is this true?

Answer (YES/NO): YES